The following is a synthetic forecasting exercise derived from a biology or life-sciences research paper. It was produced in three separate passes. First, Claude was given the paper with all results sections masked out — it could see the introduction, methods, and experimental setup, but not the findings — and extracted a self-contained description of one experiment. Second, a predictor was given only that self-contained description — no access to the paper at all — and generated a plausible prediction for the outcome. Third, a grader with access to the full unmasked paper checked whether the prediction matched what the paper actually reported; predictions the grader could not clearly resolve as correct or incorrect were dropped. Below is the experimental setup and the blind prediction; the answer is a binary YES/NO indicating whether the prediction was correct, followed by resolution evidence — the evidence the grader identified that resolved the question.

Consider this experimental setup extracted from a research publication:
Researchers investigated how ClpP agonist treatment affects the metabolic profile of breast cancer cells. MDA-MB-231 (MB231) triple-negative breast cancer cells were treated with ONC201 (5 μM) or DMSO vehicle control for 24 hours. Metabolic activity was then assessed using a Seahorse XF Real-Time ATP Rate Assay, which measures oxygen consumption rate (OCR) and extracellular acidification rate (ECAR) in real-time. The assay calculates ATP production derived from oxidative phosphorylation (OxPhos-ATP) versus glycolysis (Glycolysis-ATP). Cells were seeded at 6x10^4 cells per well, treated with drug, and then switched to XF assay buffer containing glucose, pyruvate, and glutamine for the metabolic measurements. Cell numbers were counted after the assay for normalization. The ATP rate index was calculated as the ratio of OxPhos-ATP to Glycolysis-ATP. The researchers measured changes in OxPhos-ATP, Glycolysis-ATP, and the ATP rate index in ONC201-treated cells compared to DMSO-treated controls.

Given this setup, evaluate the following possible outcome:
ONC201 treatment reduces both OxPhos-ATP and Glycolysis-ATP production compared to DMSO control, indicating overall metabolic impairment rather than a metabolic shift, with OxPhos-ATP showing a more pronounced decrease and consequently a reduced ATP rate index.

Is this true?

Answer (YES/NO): NO